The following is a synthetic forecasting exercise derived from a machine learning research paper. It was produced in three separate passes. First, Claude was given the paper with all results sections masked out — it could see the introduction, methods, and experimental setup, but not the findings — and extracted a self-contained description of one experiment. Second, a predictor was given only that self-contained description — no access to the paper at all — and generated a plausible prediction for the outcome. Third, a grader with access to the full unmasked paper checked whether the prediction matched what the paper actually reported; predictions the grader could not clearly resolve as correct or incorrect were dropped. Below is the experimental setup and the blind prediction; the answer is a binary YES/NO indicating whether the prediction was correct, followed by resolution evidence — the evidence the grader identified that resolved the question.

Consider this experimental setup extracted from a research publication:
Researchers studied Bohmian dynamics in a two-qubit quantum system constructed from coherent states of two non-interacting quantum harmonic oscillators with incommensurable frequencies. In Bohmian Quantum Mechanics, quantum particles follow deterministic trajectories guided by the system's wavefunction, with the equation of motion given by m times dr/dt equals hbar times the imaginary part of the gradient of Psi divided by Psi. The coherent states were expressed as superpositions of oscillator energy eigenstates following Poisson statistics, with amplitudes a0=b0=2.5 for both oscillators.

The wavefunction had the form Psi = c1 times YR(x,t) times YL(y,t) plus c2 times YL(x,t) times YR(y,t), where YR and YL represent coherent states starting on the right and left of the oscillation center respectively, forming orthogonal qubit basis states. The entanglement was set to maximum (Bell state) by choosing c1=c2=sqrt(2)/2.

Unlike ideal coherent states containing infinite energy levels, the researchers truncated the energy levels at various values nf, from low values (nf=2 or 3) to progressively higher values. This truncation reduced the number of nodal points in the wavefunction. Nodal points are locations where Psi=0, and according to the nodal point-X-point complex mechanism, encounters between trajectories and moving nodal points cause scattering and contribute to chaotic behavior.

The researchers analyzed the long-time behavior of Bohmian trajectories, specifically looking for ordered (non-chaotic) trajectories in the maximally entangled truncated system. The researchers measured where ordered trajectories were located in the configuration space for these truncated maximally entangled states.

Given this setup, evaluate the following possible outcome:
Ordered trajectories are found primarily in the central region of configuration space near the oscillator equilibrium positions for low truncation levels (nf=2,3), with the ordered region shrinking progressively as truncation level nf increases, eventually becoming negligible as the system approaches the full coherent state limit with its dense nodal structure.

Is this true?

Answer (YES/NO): NO